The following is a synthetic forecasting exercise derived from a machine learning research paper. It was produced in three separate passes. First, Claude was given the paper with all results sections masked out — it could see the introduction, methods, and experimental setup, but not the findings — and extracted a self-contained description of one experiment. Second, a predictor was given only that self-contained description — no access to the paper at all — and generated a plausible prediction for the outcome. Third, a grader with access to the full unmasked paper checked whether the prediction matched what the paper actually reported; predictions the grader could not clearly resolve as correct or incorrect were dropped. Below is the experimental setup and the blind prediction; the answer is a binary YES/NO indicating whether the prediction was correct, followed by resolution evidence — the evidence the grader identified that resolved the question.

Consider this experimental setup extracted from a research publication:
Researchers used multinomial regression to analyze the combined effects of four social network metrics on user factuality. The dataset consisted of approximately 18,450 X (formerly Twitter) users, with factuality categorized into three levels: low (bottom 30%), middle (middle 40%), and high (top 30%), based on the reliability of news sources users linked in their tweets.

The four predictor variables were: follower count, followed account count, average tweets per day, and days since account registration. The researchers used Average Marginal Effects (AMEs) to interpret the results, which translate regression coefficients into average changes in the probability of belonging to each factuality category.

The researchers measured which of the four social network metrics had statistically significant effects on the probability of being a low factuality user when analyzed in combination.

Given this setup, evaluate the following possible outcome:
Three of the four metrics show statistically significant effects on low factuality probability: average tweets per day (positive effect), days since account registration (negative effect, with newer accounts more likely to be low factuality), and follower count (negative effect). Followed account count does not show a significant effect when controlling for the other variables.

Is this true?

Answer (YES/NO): NO